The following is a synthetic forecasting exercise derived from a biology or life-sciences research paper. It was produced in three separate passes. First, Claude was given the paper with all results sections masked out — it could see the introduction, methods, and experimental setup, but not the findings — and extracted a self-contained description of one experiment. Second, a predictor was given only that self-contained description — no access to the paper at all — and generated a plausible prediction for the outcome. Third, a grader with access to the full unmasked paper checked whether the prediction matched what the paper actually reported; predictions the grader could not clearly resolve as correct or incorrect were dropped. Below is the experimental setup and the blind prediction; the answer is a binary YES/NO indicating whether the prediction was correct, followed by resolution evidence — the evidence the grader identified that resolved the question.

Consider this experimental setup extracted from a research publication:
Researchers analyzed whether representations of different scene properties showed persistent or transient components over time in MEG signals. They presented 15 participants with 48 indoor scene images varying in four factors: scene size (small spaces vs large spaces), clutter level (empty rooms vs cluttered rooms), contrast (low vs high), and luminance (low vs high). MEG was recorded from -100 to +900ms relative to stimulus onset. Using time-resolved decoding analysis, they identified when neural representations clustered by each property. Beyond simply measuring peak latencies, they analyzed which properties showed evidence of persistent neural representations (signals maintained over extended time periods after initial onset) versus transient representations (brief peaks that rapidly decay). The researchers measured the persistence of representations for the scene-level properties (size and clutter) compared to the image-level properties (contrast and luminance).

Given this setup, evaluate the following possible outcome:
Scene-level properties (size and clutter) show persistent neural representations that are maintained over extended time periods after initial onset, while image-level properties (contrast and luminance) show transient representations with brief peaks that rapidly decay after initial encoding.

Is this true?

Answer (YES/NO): YES